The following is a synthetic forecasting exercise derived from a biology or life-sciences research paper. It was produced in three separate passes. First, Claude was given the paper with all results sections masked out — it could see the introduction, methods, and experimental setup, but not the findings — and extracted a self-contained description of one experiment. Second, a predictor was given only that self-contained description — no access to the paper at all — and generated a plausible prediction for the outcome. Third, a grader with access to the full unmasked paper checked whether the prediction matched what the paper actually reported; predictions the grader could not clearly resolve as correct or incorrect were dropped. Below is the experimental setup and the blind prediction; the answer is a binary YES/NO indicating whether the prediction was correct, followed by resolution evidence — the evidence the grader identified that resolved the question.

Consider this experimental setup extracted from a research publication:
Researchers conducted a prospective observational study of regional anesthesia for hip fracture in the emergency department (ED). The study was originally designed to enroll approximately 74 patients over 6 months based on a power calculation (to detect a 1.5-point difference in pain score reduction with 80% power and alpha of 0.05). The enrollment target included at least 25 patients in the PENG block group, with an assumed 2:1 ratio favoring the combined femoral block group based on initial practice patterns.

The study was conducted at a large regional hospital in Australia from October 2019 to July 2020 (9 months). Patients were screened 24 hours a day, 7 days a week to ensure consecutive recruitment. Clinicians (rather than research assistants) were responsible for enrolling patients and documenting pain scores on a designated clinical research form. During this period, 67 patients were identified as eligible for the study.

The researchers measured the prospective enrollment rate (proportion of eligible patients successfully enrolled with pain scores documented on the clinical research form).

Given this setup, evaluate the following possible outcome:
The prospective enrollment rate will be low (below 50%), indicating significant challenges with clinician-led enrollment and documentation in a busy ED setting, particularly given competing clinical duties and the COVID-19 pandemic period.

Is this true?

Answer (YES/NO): NO